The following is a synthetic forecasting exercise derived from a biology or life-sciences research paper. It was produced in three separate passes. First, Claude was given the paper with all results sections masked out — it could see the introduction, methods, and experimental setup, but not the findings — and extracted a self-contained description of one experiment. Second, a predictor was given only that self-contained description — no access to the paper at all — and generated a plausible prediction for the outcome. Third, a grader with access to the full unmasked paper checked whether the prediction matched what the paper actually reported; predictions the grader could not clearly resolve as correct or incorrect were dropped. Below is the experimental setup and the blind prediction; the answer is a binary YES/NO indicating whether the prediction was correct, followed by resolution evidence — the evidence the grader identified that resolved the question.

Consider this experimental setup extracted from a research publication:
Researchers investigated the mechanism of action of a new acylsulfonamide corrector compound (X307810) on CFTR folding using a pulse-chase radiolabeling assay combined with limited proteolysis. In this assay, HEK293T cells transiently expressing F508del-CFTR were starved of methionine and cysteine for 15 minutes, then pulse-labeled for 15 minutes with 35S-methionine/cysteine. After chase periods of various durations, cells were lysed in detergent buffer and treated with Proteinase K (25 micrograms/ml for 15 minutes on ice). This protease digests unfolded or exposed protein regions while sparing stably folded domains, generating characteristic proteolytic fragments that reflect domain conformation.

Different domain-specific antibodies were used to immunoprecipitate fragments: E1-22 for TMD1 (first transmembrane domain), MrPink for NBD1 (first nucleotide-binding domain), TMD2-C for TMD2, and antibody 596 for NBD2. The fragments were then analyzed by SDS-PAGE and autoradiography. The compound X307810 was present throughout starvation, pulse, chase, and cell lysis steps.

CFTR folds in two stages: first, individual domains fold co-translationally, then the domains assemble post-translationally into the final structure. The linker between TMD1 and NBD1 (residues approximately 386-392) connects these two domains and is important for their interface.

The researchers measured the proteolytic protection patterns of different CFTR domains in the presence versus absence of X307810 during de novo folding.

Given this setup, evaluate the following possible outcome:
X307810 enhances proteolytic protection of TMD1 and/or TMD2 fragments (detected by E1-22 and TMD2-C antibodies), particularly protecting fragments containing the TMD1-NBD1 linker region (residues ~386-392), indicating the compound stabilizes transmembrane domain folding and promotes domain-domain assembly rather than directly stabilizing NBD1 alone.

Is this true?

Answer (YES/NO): YES